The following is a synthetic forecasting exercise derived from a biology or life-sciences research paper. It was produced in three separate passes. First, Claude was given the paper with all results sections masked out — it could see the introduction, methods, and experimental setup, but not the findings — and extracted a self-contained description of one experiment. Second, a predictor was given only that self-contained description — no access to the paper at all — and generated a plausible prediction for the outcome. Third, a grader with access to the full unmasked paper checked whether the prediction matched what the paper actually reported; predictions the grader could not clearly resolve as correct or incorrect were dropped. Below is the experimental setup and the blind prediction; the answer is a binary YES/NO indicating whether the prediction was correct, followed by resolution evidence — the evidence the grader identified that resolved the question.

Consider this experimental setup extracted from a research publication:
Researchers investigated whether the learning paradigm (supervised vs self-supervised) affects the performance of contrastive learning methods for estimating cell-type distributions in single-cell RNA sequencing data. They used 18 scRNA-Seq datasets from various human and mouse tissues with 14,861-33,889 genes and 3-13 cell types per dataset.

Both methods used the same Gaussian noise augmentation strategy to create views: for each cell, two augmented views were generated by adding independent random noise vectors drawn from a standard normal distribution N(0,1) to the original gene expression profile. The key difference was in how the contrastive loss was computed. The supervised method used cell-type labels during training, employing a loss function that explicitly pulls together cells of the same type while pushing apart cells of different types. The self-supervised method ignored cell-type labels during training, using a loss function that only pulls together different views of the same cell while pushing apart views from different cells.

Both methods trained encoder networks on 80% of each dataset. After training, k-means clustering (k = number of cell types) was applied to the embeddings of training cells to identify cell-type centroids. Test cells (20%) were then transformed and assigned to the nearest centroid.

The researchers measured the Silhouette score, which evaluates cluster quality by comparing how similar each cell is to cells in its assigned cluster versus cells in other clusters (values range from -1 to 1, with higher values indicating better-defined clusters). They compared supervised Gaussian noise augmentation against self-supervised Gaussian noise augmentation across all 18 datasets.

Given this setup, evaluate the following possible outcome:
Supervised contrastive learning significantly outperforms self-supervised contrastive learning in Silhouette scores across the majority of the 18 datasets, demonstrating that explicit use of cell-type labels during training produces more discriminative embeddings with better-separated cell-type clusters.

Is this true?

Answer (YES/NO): YES